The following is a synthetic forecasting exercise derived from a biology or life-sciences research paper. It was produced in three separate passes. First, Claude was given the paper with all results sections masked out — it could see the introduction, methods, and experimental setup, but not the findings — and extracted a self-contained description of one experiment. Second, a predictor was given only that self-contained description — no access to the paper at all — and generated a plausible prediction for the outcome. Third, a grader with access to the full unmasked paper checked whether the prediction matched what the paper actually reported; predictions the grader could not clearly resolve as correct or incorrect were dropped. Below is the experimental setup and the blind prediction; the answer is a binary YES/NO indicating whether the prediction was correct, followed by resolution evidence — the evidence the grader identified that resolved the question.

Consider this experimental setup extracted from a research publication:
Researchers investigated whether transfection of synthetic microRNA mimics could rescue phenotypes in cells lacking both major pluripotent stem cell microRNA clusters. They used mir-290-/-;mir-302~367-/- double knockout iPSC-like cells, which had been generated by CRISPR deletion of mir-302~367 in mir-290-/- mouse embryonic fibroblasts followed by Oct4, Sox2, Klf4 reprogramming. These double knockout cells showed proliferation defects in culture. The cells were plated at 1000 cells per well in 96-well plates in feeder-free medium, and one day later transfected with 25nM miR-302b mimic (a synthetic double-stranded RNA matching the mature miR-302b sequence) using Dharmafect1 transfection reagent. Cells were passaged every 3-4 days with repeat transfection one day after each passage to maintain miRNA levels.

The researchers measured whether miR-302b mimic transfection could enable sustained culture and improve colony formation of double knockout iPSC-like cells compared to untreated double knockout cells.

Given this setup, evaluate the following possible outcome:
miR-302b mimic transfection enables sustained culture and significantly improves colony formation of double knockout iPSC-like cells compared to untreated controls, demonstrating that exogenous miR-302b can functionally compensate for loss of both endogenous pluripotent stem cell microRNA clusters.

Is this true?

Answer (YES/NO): NO